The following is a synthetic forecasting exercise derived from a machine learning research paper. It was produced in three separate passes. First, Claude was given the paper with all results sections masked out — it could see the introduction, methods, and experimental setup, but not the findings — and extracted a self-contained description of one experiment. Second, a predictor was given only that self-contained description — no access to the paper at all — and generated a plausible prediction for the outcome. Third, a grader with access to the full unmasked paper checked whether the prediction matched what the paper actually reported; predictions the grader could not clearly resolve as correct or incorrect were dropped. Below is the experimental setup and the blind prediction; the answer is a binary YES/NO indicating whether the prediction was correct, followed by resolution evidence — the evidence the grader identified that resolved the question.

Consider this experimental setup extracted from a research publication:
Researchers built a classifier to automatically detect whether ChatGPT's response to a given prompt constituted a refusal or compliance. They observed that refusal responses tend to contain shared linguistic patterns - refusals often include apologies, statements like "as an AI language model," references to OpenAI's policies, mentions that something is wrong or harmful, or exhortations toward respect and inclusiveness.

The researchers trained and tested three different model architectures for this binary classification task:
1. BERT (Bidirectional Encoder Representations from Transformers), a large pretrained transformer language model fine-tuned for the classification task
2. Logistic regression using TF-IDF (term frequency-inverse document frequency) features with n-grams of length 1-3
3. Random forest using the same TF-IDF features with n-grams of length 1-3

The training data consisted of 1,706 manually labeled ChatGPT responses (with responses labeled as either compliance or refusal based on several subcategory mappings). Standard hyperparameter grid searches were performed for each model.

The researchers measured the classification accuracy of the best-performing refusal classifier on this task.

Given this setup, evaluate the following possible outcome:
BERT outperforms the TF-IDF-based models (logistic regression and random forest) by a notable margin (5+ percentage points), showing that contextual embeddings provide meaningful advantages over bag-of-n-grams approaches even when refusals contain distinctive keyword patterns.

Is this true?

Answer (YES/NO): YES